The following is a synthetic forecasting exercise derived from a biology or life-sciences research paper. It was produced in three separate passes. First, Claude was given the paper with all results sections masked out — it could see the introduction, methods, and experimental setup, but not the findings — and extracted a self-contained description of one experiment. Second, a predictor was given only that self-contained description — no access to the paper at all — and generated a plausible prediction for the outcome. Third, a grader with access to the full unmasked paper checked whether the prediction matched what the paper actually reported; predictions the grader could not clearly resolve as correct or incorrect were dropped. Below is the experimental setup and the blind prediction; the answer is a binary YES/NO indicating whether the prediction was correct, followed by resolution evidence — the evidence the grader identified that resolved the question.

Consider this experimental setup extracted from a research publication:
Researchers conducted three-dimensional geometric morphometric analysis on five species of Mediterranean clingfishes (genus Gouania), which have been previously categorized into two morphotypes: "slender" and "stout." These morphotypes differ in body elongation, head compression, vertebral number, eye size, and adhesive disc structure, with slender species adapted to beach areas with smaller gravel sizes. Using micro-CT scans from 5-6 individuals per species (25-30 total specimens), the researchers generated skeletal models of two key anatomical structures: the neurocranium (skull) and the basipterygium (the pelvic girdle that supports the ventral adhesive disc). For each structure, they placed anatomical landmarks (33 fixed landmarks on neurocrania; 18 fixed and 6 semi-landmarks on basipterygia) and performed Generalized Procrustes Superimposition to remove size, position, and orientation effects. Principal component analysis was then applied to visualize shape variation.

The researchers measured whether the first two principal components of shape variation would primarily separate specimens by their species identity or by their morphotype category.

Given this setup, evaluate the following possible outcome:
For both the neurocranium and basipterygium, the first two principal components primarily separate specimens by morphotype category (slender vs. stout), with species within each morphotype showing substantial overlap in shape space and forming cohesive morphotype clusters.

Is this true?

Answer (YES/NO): YES